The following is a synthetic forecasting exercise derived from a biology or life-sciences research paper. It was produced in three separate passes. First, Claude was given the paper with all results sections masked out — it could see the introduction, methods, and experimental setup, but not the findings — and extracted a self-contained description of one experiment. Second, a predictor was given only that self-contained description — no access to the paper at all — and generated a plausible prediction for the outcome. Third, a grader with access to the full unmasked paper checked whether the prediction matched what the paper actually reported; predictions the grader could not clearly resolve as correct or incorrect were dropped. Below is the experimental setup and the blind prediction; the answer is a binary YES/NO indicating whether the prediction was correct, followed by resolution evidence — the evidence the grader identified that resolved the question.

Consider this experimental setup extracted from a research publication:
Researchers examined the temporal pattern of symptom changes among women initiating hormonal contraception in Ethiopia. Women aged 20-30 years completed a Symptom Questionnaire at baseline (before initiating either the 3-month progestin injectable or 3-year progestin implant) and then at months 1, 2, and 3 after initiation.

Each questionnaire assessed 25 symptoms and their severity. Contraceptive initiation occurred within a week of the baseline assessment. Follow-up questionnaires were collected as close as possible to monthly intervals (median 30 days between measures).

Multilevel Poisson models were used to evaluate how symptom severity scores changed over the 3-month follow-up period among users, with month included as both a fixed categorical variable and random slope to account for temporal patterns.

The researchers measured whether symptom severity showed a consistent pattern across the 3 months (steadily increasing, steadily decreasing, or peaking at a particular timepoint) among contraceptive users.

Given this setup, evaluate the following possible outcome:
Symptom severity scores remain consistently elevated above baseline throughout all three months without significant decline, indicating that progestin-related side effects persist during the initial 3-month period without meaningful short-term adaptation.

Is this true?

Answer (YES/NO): NO